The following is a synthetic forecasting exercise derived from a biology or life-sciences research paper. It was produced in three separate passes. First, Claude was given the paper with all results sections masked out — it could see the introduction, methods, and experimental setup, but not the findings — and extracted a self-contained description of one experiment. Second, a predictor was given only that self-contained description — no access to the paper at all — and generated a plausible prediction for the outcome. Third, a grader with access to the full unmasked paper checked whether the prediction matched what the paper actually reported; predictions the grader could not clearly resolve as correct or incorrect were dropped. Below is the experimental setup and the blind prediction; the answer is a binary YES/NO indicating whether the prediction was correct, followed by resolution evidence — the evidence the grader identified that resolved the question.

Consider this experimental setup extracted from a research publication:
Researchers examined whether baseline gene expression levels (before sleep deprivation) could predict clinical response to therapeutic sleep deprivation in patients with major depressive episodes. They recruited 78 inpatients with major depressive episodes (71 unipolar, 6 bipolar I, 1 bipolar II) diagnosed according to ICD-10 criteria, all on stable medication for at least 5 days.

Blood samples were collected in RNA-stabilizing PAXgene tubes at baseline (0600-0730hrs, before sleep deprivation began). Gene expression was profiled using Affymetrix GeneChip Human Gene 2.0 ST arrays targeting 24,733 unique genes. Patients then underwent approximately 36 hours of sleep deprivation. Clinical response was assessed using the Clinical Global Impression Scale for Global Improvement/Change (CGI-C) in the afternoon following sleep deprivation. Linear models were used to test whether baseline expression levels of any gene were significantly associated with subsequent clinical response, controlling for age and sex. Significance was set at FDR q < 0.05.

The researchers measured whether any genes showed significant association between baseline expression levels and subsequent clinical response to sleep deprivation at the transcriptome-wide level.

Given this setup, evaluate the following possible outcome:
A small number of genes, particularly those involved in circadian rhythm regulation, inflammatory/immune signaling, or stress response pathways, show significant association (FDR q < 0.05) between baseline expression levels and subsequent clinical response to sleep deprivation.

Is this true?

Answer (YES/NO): NO